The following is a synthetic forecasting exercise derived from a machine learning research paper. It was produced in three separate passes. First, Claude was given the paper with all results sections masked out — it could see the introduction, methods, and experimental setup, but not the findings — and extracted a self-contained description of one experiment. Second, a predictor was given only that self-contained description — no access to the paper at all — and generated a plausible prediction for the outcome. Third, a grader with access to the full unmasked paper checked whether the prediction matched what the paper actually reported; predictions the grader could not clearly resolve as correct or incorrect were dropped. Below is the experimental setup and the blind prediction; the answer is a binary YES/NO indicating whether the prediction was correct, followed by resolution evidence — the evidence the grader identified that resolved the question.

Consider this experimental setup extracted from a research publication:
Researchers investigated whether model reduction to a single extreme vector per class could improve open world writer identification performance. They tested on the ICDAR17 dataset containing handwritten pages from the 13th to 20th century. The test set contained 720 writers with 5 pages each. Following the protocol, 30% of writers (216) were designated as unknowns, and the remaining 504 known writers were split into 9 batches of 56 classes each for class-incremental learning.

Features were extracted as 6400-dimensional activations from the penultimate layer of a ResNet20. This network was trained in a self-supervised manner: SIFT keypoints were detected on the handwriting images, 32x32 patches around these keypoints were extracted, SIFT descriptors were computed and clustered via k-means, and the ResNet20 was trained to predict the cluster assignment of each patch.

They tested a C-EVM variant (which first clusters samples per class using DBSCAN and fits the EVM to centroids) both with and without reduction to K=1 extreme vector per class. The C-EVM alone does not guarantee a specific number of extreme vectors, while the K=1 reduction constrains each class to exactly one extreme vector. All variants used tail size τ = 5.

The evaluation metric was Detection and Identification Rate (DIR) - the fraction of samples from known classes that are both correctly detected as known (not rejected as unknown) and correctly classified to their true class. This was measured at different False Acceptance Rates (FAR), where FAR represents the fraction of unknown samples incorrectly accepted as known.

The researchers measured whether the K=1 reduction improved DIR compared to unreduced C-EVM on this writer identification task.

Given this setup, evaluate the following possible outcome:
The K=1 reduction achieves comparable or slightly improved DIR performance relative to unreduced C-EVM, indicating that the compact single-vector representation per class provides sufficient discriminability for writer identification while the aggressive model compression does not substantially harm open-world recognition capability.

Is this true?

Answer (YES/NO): NO